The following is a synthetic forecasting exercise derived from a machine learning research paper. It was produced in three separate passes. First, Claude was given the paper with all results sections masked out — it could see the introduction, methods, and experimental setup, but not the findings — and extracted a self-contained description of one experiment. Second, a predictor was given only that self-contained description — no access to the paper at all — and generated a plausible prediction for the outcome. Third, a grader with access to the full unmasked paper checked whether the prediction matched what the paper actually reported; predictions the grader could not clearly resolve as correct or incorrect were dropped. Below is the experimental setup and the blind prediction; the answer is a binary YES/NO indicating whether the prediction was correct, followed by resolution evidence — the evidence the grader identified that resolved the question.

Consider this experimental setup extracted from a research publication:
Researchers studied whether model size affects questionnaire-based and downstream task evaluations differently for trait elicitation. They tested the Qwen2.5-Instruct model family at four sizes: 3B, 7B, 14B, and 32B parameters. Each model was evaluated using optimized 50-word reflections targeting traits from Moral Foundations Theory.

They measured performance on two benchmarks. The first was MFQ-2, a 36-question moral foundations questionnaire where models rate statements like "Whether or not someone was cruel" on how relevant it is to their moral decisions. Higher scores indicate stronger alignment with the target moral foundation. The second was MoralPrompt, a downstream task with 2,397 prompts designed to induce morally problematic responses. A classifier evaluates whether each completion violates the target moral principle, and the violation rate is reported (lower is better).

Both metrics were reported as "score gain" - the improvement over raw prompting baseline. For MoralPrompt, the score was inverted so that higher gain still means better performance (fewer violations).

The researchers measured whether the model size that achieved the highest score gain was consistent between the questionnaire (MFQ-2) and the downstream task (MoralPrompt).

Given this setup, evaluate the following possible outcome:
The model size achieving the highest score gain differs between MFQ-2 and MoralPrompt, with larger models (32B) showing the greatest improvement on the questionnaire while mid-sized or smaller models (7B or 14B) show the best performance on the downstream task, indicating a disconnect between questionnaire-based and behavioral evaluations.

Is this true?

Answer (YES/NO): NO